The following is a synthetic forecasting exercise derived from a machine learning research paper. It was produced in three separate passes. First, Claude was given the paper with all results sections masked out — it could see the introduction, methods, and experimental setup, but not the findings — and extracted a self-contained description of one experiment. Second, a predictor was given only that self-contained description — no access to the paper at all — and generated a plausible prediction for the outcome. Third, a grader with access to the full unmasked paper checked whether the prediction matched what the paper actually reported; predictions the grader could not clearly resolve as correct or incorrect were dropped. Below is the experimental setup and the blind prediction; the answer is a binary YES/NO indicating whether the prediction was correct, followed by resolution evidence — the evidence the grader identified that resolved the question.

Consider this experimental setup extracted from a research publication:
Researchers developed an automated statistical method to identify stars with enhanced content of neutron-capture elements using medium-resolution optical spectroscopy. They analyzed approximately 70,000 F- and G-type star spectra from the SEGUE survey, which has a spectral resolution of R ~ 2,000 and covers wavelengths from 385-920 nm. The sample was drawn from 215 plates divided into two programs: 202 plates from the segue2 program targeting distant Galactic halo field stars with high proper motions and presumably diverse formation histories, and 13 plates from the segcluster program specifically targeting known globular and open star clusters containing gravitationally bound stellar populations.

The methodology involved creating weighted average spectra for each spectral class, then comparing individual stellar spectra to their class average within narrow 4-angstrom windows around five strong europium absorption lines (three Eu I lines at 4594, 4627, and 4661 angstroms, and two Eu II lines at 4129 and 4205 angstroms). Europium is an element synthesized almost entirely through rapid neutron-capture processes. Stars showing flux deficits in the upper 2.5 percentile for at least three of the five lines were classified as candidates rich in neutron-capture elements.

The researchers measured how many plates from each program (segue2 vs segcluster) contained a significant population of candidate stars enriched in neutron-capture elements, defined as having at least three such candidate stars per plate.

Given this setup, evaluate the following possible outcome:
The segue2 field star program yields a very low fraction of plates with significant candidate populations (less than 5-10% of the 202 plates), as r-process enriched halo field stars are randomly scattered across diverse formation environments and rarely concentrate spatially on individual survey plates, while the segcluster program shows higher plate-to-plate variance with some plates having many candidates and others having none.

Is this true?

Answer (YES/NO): YES